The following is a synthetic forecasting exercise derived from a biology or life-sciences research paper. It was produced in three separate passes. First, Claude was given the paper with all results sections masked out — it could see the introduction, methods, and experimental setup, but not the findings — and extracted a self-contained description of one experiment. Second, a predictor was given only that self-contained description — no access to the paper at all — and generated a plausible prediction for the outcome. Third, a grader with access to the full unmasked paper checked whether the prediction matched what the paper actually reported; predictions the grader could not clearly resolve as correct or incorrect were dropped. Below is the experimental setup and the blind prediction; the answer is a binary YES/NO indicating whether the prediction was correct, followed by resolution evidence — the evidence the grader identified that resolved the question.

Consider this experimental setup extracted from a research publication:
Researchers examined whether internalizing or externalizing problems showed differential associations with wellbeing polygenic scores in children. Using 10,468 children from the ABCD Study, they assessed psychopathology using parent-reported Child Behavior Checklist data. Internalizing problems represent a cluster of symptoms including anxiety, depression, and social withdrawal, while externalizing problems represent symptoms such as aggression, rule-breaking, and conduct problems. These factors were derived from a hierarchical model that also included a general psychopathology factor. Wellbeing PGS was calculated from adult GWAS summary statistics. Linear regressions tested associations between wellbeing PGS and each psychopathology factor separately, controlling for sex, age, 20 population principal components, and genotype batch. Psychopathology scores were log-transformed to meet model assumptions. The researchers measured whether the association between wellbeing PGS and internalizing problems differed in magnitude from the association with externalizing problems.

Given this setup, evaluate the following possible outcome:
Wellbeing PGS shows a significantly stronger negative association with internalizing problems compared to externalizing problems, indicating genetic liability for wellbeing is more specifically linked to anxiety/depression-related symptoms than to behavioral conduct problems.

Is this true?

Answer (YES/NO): NO